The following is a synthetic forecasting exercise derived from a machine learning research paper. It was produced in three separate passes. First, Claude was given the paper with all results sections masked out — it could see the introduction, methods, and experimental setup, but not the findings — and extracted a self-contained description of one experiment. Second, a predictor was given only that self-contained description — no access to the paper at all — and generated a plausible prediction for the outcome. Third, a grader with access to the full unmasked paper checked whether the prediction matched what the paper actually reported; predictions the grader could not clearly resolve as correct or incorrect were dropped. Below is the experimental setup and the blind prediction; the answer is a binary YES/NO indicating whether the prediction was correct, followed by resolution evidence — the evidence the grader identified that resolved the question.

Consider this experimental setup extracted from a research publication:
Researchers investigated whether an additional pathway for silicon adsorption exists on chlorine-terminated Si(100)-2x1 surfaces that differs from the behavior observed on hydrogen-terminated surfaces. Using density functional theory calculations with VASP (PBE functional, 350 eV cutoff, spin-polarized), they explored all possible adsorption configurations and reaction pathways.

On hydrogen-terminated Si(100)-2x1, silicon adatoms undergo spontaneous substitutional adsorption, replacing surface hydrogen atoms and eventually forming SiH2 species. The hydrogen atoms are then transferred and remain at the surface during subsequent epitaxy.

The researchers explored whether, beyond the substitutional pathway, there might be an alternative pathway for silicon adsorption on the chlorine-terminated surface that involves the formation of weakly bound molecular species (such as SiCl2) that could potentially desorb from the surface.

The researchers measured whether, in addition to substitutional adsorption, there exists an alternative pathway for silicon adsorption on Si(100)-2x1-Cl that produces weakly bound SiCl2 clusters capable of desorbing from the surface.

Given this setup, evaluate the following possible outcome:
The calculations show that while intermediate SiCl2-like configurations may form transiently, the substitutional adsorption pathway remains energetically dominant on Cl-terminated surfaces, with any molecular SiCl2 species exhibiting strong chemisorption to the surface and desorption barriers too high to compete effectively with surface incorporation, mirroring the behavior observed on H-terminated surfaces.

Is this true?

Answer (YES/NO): NO